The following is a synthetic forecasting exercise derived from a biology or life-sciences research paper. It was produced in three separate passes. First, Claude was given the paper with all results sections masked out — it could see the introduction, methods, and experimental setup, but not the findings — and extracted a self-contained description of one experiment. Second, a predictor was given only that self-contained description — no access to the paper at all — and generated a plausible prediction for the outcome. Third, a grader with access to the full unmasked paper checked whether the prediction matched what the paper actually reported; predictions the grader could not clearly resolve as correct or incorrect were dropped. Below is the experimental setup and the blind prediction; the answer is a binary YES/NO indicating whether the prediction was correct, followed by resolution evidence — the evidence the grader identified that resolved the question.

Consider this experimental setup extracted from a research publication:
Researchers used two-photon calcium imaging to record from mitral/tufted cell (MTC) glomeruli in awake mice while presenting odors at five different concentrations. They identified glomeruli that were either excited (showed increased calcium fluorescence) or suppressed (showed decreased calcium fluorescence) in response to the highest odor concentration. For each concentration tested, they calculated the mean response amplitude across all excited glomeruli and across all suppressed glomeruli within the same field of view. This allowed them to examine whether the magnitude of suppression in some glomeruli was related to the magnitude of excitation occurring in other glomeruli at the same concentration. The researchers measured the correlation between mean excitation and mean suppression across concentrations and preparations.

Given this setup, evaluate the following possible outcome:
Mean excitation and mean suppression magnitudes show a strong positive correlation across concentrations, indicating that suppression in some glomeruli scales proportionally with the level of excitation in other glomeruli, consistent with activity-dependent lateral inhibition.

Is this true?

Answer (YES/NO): YES